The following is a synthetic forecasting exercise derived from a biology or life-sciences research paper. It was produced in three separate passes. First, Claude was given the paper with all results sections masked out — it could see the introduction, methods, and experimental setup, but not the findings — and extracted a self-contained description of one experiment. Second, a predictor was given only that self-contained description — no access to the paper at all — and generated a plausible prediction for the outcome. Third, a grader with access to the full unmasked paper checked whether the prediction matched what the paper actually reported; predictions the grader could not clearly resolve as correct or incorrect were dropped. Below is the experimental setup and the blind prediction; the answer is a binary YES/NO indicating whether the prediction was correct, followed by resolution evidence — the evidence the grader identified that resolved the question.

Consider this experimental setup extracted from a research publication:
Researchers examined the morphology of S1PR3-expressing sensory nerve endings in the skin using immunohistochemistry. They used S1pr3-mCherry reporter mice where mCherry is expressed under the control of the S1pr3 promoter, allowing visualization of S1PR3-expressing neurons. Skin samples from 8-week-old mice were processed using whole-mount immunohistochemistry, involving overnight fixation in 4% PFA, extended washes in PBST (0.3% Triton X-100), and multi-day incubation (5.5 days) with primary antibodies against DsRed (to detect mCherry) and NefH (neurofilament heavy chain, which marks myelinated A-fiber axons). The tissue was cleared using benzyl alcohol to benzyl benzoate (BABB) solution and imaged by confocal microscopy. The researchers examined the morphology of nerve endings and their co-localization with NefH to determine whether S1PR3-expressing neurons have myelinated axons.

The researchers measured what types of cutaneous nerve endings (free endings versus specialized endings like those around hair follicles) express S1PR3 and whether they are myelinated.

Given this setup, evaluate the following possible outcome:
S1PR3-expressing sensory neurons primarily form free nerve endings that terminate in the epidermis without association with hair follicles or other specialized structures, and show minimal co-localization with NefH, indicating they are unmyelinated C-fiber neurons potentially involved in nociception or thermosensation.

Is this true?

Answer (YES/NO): NO